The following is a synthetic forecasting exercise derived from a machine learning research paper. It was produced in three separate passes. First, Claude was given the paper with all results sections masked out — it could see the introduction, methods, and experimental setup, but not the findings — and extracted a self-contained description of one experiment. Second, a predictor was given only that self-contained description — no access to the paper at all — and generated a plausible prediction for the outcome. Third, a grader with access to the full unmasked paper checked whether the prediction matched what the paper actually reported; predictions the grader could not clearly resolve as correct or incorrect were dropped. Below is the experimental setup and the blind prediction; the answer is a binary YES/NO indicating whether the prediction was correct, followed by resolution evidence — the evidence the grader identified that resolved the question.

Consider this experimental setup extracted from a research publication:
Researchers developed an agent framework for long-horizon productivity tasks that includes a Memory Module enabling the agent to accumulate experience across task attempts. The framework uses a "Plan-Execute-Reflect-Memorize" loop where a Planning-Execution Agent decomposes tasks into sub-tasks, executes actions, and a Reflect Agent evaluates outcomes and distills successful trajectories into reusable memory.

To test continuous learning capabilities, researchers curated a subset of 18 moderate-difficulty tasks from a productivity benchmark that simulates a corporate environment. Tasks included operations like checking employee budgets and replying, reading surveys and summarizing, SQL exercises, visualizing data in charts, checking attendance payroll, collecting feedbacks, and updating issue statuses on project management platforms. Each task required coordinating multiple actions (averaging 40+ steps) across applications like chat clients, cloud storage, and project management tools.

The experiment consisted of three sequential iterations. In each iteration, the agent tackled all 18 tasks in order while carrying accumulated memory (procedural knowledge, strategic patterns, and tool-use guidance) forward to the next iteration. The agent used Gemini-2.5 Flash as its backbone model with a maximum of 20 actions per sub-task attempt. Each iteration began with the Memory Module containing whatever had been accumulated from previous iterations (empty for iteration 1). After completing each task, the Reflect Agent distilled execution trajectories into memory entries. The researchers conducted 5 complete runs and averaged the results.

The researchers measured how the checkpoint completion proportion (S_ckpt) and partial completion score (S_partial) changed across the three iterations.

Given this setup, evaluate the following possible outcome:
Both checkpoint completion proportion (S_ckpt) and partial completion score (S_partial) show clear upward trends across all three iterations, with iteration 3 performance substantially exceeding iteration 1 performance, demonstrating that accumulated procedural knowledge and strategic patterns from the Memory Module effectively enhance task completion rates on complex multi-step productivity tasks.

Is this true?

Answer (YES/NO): YES